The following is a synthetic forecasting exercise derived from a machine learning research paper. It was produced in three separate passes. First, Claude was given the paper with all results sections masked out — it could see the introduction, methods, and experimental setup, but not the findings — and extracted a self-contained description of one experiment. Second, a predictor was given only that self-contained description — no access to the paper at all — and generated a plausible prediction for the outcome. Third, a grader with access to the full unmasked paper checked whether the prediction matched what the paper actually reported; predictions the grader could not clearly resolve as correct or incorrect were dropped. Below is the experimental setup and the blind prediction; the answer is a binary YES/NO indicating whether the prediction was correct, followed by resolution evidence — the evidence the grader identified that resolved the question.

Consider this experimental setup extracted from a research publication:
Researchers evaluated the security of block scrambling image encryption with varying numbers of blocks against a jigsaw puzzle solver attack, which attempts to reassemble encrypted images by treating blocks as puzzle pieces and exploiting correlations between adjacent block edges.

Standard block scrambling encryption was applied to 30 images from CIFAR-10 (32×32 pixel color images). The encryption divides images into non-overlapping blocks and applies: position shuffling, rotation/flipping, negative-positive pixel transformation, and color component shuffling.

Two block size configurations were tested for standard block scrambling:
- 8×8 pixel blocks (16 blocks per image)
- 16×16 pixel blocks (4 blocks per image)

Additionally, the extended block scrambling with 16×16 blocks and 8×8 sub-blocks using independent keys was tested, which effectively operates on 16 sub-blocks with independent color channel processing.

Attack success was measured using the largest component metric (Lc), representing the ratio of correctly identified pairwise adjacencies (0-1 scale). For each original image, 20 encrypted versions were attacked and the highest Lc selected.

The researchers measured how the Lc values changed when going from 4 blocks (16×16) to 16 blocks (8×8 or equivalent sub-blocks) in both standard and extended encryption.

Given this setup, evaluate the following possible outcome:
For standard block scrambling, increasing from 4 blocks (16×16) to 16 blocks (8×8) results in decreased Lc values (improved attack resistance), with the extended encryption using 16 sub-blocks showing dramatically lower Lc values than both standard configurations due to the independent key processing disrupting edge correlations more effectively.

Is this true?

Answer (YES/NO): YES